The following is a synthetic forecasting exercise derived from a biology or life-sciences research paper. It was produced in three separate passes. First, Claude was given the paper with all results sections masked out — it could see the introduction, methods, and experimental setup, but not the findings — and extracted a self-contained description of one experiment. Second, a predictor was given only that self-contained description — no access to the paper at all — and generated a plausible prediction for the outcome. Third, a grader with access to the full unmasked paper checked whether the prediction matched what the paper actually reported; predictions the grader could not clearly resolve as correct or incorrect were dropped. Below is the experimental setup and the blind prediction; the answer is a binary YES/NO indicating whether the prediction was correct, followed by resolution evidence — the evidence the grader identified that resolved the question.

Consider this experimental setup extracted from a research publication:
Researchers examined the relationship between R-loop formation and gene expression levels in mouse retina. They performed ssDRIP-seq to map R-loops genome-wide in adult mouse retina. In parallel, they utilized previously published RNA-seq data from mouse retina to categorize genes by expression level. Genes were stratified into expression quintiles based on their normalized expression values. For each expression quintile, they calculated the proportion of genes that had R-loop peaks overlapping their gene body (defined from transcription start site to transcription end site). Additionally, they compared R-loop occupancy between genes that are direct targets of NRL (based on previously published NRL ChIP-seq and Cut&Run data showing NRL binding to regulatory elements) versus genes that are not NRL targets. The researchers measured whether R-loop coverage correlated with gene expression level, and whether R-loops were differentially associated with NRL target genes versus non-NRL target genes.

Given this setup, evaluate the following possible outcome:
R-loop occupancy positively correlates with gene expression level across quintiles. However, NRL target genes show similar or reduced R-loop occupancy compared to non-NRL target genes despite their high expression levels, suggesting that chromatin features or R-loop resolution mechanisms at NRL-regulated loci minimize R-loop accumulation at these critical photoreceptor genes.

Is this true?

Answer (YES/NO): NO